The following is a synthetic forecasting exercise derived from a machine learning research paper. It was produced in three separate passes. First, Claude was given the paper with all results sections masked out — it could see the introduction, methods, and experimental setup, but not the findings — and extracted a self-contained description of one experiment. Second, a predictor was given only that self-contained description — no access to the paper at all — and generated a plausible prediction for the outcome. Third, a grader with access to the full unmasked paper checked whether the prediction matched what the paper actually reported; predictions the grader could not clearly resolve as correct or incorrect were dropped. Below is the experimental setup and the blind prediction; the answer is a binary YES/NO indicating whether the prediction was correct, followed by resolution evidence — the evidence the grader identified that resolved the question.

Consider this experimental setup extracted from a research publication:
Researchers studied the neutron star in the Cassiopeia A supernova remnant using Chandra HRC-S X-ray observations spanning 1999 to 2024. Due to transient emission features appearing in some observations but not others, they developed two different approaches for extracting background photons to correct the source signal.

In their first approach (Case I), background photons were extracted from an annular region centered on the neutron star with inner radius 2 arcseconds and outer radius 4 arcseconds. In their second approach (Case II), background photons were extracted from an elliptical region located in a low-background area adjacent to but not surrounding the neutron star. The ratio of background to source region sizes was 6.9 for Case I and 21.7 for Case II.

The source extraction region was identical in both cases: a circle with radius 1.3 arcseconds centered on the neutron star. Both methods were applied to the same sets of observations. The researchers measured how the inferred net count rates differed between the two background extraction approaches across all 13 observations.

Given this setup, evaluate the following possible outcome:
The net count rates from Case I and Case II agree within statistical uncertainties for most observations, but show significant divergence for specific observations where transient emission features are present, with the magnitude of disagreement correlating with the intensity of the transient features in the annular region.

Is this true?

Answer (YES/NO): NO